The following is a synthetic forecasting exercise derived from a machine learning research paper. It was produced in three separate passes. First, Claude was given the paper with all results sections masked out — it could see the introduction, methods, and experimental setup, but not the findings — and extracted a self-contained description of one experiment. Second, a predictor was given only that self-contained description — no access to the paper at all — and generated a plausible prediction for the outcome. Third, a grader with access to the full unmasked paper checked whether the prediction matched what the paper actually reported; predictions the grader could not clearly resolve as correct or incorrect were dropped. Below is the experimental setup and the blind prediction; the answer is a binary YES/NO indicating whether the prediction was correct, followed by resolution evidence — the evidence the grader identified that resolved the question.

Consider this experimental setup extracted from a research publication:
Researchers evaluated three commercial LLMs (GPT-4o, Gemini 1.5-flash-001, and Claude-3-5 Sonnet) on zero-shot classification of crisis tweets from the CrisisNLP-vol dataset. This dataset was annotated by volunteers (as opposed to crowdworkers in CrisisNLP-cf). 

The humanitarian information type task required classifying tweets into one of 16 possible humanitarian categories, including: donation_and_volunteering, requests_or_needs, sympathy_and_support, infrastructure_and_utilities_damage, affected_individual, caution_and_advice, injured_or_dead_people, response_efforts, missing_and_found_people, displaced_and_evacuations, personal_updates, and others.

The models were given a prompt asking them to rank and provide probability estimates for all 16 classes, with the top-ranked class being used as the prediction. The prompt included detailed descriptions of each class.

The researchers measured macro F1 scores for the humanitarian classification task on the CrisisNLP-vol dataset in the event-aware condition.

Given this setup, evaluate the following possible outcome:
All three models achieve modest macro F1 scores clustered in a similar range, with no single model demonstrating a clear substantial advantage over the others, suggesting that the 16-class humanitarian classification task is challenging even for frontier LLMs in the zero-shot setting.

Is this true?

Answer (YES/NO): NO